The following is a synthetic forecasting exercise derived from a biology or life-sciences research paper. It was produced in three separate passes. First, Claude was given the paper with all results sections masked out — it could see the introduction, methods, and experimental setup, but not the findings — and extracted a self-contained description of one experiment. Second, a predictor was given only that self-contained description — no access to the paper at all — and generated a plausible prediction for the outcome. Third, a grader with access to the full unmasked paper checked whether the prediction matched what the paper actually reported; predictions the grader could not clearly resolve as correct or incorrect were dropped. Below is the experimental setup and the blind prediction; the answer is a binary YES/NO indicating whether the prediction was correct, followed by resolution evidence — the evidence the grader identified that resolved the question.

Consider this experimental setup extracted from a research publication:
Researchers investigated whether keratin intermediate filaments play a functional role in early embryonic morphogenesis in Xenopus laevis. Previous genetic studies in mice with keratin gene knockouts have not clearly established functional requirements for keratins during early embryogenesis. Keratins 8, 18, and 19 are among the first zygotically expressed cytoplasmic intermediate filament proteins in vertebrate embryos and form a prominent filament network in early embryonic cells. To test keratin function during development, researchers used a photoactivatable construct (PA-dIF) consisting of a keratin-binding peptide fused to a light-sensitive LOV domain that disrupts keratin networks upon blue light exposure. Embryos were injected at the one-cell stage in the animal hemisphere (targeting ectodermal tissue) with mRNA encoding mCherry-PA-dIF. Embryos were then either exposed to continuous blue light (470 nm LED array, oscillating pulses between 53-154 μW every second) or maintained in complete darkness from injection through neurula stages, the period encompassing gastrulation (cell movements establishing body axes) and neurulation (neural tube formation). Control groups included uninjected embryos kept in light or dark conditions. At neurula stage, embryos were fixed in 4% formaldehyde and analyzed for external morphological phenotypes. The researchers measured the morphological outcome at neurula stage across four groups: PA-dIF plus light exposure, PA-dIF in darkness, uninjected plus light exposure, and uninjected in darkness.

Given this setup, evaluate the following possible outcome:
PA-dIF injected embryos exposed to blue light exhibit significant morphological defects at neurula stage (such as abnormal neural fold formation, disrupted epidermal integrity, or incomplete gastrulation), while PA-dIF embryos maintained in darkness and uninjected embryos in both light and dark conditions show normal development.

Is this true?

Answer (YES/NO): YES